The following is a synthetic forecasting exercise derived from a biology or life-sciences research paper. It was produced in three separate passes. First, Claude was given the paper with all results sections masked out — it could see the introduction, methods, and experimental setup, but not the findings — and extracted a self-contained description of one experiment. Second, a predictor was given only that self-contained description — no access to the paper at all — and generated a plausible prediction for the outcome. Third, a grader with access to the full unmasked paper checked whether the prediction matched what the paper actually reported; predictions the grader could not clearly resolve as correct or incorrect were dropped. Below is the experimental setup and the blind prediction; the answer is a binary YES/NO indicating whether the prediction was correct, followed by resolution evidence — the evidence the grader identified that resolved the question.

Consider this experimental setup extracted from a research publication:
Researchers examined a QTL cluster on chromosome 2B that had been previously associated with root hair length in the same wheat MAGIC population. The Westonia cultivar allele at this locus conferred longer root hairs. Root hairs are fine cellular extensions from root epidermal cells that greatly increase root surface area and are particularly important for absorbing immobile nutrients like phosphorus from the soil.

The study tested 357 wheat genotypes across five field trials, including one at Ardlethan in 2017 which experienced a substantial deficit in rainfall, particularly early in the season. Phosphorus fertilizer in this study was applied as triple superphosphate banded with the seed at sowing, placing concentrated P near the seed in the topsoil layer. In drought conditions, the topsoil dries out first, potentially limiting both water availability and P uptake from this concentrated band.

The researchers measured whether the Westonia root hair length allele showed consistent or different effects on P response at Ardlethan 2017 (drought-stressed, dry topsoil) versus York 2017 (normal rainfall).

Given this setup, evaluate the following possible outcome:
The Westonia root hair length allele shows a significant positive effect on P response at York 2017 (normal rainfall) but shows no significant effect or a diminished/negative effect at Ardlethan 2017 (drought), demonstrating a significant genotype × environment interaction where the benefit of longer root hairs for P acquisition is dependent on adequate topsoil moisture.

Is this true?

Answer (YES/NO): NO